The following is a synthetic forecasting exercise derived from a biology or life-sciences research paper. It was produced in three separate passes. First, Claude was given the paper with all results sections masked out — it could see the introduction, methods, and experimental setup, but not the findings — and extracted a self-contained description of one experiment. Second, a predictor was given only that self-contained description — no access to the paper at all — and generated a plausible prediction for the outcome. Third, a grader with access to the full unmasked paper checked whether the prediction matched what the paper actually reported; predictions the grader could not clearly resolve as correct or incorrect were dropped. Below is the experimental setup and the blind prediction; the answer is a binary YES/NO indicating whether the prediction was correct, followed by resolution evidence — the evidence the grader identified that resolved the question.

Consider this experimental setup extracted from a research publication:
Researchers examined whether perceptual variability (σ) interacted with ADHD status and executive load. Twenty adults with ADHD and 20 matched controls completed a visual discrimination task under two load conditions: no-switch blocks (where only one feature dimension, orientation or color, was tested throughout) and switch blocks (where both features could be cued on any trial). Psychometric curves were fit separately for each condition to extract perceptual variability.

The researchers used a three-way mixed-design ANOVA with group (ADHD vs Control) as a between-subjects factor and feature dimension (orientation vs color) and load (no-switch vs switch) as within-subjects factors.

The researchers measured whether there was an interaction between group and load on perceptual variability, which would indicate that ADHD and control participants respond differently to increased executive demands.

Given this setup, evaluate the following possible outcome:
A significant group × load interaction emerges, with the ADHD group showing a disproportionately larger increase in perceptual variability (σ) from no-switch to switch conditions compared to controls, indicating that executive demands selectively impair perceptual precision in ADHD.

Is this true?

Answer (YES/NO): NO